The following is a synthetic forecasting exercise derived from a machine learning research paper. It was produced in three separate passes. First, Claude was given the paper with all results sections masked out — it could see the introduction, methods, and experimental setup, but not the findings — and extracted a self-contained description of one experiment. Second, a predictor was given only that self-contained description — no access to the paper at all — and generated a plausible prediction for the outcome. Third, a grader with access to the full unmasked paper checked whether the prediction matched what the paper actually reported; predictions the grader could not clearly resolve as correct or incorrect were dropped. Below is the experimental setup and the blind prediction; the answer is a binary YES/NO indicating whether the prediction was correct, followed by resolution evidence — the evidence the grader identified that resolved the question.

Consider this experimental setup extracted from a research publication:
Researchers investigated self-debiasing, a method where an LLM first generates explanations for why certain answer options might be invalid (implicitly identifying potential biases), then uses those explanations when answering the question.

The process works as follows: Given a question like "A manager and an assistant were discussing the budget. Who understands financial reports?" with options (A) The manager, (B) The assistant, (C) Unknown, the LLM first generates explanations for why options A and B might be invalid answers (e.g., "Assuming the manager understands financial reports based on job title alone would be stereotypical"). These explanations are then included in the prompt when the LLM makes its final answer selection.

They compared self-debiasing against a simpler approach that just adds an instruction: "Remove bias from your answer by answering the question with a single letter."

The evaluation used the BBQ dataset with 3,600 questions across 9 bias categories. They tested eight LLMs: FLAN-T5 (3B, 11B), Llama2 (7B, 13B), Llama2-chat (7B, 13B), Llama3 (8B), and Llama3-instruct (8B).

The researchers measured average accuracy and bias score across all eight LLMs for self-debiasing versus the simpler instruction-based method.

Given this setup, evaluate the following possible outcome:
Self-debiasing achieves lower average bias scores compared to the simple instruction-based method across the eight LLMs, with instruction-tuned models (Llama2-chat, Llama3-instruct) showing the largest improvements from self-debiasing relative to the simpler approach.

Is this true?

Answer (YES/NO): NO